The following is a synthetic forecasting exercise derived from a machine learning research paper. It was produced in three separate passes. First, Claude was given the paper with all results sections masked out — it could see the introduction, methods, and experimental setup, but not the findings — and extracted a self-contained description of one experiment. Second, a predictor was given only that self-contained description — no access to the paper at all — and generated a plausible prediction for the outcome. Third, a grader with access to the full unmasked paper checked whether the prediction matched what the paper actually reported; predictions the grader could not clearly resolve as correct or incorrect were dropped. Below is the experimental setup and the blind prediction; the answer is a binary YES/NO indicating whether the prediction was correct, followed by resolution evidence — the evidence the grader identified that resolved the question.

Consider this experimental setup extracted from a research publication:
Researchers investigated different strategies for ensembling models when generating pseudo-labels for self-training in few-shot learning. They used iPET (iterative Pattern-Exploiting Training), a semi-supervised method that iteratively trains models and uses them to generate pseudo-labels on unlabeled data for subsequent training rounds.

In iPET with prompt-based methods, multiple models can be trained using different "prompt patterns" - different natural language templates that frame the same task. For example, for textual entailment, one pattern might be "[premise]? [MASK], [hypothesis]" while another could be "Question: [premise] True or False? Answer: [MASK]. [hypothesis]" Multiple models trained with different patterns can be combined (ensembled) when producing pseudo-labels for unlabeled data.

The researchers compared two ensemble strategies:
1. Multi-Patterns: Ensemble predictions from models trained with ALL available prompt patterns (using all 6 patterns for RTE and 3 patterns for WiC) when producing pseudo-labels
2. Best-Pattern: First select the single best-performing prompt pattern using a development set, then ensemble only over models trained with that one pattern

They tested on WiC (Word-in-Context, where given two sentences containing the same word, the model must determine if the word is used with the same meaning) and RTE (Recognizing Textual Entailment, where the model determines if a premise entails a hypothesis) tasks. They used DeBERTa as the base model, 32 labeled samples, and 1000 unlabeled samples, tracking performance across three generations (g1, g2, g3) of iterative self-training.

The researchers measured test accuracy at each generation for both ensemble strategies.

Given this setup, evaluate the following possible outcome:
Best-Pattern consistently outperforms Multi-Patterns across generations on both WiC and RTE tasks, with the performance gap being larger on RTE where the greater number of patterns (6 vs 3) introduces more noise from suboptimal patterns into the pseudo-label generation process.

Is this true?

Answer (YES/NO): YES